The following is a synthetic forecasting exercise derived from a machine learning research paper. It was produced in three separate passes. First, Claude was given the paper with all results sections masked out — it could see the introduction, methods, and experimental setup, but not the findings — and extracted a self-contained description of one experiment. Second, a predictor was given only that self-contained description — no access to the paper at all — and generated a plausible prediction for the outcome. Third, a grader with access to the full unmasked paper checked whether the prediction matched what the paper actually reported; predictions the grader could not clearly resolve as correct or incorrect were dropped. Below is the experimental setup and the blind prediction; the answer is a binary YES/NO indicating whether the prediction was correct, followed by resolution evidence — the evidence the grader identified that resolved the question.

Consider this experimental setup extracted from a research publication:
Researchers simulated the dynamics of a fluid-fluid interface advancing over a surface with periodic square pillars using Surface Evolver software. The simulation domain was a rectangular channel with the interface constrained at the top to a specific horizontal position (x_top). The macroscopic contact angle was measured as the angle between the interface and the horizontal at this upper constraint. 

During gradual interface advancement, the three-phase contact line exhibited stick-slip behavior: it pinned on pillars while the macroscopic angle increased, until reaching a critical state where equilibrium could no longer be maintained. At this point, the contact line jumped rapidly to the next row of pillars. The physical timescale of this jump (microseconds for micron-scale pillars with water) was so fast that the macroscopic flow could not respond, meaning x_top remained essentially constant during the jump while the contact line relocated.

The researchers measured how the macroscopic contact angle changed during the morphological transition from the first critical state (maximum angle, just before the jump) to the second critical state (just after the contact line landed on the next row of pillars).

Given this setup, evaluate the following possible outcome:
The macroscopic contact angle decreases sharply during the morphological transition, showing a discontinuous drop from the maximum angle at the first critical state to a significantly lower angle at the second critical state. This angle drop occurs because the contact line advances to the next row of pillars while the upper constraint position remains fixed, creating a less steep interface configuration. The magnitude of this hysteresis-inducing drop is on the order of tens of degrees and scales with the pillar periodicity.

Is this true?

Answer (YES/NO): NO